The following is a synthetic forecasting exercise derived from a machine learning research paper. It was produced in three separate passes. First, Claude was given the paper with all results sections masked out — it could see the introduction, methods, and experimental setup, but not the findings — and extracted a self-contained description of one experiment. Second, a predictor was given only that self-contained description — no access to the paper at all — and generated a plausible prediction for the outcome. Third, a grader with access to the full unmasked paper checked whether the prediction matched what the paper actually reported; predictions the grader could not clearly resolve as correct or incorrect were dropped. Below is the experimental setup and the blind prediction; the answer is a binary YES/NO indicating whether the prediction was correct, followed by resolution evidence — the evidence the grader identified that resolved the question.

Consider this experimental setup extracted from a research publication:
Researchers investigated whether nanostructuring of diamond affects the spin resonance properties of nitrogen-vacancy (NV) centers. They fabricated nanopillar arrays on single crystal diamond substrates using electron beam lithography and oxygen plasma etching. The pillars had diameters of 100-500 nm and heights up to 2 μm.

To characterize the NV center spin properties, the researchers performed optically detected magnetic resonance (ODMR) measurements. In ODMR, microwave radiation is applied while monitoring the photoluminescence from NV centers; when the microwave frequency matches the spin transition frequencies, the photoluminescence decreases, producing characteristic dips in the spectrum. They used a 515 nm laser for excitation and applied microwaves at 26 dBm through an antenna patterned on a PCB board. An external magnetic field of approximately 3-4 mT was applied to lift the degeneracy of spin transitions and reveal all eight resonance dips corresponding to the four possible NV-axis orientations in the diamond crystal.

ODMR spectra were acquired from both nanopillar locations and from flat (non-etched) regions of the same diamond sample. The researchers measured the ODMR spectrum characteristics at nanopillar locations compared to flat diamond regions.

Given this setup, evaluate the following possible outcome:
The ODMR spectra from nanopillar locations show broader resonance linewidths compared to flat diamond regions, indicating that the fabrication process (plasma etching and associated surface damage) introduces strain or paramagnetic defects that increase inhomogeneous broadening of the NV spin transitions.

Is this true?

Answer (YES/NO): NO